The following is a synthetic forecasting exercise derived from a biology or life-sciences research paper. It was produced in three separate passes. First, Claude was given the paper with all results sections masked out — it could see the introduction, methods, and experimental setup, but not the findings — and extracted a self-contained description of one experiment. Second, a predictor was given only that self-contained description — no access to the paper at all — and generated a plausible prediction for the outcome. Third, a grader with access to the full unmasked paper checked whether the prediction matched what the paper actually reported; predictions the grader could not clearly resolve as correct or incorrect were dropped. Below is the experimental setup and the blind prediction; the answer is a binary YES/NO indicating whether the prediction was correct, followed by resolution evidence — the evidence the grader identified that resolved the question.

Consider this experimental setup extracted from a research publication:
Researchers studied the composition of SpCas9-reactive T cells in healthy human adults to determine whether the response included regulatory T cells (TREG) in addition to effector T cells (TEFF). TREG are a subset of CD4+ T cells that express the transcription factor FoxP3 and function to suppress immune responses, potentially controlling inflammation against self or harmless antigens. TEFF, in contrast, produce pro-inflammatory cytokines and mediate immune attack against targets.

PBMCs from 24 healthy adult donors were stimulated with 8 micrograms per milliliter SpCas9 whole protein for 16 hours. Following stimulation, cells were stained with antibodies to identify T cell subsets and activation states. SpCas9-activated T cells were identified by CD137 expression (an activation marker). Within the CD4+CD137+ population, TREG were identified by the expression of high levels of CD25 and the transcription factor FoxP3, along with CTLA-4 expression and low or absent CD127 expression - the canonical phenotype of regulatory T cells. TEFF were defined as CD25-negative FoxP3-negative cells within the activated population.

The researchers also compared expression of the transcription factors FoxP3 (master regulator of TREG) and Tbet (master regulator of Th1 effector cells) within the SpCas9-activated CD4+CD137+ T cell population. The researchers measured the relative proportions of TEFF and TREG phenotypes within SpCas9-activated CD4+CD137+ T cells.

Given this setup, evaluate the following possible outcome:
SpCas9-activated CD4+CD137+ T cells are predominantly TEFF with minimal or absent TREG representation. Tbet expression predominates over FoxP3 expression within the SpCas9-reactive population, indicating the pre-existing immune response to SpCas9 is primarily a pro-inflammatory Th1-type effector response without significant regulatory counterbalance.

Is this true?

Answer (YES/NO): NO